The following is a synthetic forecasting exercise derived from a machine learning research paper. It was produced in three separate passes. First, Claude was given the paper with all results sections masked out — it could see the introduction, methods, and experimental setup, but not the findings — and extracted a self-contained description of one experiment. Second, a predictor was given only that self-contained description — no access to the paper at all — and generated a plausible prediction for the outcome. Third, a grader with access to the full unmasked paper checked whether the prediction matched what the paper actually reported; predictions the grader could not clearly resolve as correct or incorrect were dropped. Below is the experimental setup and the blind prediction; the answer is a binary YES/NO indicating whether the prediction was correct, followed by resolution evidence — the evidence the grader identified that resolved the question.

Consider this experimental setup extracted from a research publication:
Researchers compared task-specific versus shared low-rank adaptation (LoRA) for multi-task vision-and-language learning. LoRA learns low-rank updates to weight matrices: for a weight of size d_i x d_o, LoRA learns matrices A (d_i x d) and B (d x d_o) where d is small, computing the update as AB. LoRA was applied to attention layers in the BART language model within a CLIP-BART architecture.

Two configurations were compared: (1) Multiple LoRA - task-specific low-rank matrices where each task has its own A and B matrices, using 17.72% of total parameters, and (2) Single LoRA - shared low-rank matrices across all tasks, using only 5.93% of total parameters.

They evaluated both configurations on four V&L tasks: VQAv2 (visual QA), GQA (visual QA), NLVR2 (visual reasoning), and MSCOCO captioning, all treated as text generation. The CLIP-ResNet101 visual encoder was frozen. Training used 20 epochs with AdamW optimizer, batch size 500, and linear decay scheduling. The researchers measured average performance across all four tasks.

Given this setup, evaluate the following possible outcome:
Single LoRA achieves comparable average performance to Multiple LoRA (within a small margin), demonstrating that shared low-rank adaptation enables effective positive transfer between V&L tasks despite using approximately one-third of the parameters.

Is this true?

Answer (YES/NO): NO